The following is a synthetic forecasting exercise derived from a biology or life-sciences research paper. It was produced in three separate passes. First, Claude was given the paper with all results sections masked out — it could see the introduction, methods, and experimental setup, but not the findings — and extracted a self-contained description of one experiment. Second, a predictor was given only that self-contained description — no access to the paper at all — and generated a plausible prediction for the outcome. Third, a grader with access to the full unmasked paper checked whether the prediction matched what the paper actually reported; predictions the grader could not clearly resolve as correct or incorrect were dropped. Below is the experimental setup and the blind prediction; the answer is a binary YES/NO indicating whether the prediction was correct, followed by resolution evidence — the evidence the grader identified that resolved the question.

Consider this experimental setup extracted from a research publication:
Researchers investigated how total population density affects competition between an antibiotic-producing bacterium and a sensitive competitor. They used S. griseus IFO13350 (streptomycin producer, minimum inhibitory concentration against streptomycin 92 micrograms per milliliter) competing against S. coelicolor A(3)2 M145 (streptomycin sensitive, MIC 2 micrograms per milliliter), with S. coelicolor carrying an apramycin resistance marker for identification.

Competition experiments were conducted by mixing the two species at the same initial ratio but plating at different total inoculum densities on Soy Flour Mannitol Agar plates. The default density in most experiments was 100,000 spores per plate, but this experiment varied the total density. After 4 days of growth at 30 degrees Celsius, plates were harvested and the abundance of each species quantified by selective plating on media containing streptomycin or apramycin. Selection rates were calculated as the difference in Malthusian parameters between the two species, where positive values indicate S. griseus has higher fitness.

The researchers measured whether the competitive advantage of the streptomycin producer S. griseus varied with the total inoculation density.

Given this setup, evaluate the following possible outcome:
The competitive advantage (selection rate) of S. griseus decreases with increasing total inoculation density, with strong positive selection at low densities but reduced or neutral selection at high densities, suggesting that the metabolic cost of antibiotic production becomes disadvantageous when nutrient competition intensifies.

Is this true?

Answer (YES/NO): NO